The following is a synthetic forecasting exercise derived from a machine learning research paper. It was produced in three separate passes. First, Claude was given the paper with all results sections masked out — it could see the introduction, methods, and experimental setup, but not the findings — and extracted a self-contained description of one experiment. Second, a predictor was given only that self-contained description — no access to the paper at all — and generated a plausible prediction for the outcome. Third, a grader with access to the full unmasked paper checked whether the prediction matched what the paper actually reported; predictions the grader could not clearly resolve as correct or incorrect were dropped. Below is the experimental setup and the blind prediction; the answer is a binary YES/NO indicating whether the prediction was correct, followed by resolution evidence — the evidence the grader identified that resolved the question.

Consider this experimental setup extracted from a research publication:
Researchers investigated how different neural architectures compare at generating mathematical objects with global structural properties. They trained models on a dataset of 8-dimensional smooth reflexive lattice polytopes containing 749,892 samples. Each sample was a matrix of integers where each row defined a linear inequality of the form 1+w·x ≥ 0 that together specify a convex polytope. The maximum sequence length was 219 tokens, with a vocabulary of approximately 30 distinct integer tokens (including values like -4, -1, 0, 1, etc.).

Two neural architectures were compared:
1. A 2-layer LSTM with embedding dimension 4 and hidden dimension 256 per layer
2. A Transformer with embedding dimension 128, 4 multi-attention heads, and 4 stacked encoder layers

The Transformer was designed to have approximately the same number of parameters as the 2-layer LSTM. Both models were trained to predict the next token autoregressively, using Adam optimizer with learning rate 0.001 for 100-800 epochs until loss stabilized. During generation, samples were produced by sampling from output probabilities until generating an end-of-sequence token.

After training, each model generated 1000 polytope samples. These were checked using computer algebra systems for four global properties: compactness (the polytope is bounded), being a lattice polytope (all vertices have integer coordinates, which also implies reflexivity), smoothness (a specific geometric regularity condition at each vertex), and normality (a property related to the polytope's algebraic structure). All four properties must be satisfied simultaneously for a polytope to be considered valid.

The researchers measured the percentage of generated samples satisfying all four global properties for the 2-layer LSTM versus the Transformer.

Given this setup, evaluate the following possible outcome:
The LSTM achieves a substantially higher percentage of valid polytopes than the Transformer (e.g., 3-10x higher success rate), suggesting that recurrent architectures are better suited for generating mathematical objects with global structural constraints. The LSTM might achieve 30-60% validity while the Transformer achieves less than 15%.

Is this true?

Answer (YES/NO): NO